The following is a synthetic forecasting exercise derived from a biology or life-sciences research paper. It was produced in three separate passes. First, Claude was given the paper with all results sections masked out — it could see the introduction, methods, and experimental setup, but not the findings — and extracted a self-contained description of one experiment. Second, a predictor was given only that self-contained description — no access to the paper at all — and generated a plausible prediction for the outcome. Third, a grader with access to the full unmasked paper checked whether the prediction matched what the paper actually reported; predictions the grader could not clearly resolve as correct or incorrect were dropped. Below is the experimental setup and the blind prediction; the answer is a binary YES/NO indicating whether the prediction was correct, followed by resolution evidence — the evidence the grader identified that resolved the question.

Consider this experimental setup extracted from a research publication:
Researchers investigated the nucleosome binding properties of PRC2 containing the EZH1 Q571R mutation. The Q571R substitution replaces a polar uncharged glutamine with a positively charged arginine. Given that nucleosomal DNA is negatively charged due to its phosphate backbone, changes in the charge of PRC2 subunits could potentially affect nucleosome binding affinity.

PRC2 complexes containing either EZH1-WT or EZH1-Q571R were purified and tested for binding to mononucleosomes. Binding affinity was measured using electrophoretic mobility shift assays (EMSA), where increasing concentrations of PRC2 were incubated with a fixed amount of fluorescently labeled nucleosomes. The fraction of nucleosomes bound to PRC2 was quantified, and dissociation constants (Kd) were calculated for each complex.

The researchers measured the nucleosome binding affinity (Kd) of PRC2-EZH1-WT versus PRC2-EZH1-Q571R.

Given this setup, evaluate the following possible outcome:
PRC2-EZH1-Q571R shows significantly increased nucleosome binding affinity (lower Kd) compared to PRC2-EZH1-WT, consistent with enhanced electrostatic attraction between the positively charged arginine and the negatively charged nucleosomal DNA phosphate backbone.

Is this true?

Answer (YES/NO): YES